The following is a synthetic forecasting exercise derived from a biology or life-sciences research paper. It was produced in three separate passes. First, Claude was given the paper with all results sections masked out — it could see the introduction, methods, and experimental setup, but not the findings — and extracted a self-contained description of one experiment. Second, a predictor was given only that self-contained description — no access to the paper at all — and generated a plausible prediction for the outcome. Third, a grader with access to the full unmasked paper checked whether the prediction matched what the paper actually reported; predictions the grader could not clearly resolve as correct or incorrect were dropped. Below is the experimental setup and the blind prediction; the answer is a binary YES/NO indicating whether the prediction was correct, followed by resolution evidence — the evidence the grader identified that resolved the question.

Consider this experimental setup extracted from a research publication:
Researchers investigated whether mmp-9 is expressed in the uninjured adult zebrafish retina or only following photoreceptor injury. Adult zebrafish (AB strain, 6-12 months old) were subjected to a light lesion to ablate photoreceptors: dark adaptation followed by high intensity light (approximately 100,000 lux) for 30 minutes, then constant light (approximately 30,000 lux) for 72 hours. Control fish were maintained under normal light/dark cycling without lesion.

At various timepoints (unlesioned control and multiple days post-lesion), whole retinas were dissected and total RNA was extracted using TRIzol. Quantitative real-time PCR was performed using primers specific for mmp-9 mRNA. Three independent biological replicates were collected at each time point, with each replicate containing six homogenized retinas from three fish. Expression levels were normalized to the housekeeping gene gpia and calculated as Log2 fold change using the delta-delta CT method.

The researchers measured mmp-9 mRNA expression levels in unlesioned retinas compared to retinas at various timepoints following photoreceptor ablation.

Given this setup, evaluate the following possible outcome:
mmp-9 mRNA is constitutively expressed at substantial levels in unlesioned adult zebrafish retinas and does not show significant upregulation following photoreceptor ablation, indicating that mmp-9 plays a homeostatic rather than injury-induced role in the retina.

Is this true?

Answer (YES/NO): NO